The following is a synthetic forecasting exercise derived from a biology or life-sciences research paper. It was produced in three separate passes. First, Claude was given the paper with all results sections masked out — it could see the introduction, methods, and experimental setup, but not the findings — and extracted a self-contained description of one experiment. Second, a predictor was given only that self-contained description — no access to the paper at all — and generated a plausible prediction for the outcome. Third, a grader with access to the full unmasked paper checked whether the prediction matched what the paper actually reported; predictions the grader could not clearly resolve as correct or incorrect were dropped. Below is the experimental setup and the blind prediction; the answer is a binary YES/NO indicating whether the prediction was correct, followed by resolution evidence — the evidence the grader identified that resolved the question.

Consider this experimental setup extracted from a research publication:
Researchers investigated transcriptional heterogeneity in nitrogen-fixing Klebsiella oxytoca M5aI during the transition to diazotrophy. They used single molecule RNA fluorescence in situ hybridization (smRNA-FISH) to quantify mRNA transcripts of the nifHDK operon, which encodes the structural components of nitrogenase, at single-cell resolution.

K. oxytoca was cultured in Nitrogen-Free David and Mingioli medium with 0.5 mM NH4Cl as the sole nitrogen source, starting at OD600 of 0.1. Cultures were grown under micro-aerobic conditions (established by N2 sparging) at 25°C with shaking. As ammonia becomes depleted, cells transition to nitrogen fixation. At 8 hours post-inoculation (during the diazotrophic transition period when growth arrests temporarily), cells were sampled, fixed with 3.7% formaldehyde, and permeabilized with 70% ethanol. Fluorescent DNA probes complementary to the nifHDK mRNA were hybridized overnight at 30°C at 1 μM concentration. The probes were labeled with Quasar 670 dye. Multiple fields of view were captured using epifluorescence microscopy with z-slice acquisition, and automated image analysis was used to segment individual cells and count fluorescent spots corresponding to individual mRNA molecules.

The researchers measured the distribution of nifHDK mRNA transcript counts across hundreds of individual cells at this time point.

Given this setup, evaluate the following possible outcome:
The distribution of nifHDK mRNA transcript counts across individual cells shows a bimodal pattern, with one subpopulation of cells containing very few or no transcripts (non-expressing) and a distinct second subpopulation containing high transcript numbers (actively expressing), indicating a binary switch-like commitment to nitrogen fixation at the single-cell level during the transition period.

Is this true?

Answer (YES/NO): NO